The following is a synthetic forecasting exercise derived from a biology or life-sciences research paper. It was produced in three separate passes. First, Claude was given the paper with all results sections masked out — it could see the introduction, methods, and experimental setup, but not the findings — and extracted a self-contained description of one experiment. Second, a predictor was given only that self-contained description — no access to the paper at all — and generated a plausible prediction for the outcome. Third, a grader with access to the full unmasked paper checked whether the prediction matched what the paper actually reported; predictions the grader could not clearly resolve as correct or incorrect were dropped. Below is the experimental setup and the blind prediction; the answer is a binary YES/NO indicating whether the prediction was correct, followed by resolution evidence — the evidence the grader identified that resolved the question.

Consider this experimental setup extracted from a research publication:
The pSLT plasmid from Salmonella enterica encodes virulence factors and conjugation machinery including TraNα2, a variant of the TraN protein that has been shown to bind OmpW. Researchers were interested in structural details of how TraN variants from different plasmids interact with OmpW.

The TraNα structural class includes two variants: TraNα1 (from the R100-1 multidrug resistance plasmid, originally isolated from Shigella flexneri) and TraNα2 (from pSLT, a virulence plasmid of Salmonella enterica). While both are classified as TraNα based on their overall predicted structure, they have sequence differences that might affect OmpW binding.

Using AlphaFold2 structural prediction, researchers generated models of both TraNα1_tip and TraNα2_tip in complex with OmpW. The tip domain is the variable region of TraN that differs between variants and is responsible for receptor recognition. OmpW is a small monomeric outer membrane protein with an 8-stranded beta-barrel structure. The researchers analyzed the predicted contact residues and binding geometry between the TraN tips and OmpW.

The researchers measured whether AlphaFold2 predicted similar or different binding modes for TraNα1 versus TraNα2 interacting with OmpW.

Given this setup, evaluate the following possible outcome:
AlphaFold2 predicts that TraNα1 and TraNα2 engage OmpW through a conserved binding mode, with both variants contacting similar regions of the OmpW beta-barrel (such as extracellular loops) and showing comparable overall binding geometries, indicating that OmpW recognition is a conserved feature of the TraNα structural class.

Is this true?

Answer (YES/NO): YES